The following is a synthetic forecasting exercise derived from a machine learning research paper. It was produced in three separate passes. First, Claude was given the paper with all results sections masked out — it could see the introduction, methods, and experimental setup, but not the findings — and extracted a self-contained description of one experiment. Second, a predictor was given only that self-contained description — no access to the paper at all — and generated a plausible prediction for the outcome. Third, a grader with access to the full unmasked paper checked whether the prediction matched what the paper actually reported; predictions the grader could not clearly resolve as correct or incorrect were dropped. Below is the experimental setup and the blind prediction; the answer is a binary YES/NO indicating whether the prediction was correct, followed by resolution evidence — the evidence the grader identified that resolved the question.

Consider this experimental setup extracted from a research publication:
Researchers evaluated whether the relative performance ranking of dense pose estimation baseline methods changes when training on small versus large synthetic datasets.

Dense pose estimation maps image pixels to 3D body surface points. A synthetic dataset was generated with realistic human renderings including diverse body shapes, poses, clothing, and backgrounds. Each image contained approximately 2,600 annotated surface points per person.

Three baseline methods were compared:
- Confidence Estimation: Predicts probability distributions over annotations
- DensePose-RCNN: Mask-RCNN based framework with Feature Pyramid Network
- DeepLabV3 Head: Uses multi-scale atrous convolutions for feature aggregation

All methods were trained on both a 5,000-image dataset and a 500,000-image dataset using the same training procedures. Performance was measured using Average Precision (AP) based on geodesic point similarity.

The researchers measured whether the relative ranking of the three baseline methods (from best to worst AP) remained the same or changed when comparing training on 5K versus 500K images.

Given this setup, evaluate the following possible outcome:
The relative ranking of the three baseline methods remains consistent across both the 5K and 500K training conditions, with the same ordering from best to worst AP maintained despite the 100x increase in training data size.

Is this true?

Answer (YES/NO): YES